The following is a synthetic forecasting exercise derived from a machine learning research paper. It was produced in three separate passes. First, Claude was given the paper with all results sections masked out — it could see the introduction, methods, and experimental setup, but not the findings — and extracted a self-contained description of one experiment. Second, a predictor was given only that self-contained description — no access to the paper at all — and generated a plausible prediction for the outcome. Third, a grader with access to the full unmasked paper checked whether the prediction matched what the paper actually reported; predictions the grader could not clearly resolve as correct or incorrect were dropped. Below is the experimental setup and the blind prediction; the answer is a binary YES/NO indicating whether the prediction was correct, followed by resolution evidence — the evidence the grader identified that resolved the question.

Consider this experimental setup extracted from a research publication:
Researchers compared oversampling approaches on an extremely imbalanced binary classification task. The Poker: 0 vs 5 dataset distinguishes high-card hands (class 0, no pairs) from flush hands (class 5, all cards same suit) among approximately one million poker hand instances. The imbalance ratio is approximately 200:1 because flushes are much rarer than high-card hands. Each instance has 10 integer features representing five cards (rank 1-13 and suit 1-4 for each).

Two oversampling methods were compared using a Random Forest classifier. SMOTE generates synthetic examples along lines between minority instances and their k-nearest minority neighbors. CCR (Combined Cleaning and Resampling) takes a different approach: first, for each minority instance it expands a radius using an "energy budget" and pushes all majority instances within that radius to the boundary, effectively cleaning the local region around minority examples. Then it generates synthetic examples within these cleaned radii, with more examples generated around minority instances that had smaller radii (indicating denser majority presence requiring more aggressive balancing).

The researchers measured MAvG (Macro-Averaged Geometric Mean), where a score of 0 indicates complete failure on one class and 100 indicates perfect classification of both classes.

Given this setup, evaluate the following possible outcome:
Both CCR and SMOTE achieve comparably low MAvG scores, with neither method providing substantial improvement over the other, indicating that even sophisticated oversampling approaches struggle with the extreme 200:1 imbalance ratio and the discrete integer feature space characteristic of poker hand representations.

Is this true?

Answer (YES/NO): NO